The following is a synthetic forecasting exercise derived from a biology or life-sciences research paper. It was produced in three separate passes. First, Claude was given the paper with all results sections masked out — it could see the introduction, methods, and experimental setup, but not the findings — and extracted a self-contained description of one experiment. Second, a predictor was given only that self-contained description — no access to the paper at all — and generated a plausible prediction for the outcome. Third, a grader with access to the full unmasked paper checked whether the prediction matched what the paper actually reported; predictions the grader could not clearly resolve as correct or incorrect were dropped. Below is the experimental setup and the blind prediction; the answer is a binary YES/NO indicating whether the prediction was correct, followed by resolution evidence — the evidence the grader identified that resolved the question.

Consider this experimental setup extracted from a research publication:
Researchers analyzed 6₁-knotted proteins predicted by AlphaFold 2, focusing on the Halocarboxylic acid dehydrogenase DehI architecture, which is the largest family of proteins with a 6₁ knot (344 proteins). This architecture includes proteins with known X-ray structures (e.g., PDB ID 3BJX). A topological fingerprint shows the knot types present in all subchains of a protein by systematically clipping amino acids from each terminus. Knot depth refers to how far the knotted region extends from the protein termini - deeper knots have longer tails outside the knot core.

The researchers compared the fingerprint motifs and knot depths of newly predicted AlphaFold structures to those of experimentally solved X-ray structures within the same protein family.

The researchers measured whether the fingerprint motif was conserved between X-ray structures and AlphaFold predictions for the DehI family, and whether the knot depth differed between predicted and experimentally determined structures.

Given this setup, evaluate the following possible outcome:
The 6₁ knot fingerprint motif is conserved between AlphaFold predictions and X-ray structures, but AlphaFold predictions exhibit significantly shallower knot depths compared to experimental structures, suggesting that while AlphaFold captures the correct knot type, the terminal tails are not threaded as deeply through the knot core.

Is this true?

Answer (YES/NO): NO